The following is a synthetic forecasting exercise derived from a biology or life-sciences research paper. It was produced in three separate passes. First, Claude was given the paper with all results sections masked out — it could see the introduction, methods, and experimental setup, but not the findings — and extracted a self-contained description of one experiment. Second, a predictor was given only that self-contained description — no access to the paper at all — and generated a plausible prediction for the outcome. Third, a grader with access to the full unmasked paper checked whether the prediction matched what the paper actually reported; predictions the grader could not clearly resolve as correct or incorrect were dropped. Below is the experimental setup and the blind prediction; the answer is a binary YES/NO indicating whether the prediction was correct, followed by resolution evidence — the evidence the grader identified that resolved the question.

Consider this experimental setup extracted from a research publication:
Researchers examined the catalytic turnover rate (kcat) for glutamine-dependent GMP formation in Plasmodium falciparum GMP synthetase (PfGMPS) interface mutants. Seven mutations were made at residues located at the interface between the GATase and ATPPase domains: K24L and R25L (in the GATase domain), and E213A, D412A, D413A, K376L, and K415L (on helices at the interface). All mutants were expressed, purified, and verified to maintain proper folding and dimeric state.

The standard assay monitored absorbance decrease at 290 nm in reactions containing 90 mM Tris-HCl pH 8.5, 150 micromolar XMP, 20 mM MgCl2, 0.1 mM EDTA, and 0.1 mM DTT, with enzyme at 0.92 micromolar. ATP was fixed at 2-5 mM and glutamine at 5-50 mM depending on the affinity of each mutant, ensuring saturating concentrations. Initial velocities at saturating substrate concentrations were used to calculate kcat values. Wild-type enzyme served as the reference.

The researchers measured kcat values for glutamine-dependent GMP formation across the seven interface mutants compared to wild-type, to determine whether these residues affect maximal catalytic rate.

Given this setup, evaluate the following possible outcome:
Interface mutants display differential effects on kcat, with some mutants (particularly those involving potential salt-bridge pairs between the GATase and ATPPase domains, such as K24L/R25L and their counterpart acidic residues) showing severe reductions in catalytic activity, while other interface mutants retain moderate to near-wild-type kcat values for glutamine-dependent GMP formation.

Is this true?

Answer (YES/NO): NO